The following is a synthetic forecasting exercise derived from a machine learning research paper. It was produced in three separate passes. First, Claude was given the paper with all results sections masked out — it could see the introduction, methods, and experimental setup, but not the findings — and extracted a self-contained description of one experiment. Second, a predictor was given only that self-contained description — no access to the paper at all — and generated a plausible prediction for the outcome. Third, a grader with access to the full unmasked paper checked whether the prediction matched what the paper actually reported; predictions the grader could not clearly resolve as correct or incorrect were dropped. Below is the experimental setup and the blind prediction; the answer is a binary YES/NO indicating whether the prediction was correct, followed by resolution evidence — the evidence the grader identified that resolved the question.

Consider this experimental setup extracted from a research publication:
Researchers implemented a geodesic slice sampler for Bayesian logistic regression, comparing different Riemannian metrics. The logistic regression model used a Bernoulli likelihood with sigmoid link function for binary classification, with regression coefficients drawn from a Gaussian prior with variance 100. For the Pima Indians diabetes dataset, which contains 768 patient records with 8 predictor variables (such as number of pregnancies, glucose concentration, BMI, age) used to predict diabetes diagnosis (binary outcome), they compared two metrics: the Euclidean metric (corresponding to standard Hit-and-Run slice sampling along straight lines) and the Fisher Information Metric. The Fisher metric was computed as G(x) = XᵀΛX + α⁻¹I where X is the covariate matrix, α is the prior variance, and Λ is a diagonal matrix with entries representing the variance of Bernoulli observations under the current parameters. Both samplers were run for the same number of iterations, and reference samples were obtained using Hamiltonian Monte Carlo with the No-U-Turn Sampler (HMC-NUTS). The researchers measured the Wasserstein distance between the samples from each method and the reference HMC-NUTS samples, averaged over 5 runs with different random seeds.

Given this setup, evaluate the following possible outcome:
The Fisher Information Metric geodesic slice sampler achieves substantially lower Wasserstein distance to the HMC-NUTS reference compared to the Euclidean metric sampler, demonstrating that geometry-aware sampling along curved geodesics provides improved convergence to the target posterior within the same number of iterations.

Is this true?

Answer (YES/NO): NO